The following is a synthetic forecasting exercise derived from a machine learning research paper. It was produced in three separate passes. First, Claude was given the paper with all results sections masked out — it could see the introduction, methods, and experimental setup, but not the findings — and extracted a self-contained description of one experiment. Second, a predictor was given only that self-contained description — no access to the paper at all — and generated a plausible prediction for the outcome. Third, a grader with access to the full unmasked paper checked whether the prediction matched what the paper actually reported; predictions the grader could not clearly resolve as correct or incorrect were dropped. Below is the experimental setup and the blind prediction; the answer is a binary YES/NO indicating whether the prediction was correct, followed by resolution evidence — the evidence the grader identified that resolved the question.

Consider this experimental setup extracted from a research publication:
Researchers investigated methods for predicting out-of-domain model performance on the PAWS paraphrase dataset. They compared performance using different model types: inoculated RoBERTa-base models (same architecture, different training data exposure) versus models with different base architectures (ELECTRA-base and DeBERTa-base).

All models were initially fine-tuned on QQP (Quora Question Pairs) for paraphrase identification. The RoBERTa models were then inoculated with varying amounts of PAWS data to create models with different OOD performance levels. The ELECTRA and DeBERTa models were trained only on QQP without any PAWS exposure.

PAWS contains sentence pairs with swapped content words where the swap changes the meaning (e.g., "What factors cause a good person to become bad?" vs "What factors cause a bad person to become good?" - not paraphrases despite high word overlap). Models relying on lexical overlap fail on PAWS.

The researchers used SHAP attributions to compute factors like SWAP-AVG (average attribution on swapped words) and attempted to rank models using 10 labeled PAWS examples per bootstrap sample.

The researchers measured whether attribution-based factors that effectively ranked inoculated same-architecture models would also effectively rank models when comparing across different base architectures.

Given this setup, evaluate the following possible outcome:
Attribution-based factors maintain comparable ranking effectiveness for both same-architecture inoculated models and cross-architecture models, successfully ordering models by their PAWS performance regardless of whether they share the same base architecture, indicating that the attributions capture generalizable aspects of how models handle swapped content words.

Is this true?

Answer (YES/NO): NO